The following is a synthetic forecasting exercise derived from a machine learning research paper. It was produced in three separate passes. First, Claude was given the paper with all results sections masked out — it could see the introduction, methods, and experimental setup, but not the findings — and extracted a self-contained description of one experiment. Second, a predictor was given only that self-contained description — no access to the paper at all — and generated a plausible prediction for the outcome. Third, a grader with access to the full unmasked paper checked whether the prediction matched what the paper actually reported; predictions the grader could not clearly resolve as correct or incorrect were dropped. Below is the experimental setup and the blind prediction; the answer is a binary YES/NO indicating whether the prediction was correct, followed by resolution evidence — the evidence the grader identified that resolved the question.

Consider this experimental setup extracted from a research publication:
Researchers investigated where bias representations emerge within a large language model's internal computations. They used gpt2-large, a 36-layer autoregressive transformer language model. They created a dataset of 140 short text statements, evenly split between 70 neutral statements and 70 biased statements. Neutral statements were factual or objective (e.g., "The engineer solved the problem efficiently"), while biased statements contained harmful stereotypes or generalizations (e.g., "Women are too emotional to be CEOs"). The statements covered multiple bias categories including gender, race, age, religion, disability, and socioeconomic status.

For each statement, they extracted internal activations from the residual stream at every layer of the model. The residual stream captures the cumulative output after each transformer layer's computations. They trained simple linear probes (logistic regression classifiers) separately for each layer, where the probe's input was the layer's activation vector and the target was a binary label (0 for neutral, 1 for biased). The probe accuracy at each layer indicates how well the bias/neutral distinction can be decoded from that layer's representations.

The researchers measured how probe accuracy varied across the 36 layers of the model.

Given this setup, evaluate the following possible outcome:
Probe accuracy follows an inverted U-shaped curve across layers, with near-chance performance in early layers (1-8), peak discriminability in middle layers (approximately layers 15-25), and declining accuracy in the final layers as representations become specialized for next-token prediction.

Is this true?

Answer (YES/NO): NO